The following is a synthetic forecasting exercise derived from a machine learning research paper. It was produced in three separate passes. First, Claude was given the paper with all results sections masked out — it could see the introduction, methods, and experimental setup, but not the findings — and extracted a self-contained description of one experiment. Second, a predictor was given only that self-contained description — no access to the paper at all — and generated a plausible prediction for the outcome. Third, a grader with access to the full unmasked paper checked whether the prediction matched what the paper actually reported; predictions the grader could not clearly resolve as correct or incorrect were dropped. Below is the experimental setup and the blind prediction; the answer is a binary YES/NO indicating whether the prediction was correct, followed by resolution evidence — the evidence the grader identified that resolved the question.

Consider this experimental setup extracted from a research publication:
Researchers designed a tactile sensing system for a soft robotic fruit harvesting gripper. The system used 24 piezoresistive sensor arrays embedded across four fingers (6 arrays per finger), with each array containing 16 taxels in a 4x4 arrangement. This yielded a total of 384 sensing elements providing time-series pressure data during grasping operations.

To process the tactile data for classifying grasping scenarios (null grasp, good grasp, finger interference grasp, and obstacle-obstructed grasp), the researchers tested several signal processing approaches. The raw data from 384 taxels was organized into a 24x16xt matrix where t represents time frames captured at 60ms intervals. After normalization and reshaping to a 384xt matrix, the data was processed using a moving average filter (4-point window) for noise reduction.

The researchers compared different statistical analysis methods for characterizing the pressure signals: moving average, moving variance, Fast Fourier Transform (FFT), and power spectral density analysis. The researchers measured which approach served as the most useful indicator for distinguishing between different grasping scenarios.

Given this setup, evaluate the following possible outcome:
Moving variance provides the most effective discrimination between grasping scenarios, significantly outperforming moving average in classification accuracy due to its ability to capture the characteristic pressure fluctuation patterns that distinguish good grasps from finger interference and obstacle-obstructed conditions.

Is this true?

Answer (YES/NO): NO